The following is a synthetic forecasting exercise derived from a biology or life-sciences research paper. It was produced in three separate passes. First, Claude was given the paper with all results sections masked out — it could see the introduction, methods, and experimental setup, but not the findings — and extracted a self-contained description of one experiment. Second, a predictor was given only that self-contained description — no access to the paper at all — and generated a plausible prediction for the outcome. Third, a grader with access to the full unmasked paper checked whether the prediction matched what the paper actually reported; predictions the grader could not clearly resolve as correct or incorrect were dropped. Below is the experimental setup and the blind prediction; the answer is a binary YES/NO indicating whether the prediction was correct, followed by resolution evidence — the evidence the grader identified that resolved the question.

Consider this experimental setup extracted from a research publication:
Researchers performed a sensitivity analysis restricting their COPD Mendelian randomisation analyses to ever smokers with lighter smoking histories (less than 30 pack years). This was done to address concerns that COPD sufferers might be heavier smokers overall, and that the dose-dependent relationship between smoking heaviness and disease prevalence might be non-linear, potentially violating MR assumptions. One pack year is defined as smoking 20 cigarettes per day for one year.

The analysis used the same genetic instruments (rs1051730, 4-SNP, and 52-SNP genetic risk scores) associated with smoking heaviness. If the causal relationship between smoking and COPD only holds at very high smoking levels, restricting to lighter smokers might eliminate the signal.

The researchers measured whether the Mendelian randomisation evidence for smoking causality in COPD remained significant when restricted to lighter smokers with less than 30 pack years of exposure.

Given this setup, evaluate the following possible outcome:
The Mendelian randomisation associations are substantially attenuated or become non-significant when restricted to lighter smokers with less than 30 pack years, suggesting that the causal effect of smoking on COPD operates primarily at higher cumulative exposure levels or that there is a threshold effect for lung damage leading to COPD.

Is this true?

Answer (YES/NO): NO